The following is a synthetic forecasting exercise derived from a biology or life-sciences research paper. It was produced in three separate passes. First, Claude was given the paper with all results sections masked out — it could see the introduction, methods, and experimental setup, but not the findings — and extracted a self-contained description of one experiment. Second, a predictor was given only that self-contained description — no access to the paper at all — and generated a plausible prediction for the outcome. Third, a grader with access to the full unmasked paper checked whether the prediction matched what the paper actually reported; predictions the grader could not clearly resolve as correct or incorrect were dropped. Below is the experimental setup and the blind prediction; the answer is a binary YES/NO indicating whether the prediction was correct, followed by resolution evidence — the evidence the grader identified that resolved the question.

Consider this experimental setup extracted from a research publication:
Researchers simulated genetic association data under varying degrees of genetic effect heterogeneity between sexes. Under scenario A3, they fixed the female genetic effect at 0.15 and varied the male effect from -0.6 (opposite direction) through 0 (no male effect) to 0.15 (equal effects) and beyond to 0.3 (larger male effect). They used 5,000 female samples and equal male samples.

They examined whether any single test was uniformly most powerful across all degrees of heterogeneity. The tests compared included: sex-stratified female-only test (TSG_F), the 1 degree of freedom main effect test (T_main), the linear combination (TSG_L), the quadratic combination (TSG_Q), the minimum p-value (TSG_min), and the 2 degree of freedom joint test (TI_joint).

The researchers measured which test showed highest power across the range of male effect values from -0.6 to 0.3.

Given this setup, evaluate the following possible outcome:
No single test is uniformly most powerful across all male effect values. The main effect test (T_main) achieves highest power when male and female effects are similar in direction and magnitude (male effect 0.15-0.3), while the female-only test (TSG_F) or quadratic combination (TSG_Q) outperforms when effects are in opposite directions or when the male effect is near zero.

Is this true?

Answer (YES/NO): YES